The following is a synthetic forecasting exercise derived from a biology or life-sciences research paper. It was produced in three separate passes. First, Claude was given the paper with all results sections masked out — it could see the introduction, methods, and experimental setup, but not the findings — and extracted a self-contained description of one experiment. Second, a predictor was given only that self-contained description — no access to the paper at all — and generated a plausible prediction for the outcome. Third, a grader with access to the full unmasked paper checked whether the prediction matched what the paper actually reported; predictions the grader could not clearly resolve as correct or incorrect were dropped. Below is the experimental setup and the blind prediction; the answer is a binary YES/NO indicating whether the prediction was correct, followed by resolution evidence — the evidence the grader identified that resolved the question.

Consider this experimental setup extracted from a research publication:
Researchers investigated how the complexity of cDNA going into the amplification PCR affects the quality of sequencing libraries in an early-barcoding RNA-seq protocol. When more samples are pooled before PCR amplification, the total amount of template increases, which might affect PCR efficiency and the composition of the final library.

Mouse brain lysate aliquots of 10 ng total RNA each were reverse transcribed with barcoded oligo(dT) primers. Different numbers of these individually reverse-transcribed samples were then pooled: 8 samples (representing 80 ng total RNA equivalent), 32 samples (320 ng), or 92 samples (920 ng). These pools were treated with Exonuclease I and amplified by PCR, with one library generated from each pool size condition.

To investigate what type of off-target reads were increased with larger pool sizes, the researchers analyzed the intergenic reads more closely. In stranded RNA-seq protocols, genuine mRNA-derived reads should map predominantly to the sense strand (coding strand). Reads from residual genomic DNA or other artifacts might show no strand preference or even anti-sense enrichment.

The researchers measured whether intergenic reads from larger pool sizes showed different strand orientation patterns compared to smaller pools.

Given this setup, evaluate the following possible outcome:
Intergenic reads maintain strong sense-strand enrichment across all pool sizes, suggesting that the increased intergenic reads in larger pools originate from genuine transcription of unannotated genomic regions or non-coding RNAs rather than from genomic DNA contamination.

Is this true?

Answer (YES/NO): NO